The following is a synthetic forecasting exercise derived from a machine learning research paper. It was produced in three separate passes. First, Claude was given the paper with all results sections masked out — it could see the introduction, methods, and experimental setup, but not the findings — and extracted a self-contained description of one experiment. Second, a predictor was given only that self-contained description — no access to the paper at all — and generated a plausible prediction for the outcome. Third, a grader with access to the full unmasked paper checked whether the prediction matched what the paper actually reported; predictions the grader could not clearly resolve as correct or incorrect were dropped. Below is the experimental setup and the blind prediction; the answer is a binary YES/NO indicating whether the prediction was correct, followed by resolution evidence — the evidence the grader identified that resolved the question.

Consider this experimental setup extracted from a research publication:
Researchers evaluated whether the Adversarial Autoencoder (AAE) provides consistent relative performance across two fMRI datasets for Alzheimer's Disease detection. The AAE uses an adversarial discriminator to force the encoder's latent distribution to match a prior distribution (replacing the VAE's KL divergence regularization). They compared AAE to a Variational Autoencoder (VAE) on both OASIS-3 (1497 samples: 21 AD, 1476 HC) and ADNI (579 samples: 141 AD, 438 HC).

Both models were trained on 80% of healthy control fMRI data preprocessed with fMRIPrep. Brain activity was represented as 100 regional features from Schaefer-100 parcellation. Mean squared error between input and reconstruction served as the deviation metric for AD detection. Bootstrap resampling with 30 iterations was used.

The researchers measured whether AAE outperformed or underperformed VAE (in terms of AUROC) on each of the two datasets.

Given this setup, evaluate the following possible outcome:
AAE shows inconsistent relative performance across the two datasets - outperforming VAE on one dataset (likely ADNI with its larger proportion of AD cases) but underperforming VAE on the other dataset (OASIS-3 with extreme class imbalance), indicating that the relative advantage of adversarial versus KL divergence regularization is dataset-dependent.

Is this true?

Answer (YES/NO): YES